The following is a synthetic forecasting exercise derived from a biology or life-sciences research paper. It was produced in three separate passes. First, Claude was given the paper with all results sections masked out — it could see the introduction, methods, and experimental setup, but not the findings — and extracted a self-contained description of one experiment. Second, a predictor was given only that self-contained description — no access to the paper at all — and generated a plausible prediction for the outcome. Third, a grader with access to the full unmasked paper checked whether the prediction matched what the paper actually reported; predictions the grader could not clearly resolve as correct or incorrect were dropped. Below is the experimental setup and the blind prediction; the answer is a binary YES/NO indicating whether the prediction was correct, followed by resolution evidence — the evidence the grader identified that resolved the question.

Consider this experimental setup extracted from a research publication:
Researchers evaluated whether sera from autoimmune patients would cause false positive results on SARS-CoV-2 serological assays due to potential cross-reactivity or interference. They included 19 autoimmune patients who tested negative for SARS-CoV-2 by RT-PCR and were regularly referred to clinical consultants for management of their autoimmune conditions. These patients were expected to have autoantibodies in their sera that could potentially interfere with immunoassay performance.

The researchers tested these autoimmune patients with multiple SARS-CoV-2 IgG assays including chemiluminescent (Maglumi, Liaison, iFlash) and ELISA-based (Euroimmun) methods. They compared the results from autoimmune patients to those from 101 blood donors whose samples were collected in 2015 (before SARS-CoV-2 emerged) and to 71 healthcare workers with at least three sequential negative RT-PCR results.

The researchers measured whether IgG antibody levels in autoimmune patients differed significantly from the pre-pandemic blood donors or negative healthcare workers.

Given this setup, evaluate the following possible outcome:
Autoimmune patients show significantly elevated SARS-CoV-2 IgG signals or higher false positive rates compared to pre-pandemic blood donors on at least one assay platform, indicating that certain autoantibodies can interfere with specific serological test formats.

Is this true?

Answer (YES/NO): NO